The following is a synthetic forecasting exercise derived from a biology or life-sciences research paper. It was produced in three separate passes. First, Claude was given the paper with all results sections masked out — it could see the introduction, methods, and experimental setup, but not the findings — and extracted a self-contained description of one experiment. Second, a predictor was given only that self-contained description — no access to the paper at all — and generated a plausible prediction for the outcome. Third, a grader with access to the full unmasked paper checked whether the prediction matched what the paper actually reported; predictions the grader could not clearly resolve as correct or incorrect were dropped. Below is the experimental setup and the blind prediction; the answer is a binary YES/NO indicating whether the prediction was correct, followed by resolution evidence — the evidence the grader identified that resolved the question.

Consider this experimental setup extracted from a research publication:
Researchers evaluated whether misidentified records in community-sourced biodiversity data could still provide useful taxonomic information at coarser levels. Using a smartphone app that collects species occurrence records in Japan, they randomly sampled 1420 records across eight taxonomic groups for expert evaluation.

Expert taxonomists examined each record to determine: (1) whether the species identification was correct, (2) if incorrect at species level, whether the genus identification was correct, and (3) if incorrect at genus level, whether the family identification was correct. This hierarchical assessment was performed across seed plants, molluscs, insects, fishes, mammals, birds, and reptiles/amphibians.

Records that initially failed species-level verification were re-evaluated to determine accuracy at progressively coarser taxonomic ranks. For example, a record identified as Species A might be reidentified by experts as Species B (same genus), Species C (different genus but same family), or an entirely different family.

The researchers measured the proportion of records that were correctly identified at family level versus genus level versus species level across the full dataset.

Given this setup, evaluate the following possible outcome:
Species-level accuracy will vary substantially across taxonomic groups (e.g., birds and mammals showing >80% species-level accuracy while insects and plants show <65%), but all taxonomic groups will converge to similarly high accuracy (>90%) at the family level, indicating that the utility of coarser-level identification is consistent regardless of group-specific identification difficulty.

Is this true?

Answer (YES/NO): NO